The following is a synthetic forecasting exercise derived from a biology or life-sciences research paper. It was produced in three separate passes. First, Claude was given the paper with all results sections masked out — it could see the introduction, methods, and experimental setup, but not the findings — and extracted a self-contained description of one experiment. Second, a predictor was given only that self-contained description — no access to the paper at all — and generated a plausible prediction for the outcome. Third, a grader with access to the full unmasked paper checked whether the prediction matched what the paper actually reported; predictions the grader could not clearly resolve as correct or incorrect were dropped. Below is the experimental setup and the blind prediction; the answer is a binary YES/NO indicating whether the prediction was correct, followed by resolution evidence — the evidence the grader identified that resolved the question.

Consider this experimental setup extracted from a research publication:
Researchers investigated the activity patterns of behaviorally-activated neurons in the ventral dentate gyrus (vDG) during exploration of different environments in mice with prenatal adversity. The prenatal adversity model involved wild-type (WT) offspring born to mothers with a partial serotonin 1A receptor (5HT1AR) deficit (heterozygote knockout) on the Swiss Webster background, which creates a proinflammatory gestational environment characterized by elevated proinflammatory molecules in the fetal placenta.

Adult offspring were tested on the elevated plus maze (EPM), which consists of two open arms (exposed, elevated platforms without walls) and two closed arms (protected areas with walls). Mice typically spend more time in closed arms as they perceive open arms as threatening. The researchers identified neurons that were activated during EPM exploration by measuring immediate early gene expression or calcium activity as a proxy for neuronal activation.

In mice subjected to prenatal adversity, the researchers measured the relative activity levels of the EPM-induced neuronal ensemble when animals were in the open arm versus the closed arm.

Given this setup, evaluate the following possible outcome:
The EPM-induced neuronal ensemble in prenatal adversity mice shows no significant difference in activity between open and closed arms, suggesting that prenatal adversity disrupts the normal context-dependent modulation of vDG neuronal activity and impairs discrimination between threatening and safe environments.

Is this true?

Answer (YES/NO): NO